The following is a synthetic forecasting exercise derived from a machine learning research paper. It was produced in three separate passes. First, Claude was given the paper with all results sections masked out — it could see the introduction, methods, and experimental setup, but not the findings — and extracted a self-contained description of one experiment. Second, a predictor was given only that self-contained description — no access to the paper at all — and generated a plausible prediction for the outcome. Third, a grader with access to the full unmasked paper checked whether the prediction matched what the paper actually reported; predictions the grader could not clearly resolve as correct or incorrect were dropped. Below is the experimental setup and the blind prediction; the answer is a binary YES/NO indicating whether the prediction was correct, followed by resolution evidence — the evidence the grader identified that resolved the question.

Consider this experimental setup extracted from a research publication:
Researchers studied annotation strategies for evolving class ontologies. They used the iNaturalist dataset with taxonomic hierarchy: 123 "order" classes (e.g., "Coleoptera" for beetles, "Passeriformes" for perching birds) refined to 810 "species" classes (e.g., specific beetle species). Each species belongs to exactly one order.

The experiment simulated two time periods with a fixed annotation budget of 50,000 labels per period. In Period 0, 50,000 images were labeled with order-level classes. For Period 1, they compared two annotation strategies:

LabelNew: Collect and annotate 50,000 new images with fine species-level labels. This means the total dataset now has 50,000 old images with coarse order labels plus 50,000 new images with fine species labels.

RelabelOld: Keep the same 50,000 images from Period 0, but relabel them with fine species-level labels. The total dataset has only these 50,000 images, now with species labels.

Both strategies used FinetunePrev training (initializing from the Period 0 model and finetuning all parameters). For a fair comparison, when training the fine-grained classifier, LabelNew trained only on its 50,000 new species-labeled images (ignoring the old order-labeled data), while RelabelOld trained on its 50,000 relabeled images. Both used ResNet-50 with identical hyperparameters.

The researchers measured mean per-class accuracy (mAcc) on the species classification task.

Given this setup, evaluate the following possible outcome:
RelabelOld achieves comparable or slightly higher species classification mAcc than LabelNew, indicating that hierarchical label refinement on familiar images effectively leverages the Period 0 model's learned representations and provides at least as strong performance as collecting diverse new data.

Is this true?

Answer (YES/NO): NO